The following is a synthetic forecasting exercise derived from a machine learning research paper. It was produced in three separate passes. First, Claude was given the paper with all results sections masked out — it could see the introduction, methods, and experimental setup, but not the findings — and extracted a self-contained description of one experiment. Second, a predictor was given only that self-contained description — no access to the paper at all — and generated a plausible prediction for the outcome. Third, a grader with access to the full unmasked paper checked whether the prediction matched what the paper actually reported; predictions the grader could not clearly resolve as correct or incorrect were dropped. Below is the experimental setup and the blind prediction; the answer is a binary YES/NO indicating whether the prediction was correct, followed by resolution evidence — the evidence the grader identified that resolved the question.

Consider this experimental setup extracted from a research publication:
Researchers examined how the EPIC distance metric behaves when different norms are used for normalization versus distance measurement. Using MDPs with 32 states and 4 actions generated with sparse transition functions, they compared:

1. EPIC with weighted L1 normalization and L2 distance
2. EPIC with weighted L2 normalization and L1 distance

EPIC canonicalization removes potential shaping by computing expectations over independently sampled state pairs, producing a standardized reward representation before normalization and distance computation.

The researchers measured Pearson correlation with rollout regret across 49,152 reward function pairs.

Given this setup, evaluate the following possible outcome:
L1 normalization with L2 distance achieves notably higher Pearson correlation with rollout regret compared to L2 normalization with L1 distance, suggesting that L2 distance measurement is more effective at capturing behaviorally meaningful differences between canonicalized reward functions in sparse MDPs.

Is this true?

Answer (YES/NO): NO